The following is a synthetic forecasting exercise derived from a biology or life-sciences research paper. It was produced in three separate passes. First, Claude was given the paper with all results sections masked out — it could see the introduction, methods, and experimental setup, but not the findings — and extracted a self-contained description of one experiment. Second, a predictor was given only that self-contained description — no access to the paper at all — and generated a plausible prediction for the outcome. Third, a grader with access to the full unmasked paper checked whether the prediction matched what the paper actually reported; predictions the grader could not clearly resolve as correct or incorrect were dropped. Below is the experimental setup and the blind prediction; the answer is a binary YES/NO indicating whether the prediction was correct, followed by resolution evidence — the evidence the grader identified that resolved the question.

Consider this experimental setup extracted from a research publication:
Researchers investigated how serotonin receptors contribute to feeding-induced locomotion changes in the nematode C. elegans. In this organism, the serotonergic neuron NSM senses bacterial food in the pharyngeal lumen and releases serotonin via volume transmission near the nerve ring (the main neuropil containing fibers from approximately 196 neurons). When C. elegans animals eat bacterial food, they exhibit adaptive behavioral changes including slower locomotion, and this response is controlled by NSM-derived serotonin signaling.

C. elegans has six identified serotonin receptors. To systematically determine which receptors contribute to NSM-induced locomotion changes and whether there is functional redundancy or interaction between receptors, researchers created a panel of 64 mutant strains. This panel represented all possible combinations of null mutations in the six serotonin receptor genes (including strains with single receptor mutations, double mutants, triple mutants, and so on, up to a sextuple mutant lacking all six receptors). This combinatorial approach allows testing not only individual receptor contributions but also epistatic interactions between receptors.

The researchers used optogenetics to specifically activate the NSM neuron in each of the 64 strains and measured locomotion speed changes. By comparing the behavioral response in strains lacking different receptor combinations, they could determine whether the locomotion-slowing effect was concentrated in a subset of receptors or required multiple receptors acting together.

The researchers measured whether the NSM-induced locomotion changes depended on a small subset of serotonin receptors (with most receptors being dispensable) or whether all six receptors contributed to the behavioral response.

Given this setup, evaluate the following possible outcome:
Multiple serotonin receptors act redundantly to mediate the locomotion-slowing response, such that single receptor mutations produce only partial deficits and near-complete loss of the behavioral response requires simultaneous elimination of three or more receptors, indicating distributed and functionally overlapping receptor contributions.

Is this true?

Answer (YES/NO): YES